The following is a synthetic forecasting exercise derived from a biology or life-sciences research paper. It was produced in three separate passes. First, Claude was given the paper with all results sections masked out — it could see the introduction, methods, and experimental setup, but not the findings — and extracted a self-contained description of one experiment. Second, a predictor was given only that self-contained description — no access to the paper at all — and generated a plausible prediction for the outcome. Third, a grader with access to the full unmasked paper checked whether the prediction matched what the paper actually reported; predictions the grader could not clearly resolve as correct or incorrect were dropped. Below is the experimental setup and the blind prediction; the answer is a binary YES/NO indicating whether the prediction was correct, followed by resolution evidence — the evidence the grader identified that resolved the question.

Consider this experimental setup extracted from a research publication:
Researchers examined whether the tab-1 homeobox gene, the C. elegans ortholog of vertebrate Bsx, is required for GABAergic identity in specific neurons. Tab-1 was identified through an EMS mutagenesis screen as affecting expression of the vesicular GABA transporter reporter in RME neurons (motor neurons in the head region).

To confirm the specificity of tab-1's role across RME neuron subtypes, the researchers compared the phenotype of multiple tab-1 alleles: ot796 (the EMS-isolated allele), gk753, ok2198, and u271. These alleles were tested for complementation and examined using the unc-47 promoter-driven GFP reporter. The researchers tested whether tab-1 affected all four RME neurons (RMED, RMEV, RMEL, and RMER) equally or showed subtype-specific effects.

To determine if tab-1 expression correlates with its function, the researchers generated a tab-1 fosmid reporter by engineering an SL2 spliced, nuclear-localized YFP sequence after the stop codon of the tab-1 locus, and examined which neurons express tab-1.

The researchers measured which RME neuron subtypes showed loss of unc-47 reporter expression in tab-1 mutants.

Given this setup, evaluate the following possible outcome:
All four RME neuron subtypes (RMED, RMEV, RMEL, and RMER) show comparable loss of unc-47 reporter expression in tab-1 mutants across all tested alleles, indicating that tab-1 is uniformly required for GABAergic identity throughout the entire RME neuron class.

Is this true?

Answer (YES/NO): NO